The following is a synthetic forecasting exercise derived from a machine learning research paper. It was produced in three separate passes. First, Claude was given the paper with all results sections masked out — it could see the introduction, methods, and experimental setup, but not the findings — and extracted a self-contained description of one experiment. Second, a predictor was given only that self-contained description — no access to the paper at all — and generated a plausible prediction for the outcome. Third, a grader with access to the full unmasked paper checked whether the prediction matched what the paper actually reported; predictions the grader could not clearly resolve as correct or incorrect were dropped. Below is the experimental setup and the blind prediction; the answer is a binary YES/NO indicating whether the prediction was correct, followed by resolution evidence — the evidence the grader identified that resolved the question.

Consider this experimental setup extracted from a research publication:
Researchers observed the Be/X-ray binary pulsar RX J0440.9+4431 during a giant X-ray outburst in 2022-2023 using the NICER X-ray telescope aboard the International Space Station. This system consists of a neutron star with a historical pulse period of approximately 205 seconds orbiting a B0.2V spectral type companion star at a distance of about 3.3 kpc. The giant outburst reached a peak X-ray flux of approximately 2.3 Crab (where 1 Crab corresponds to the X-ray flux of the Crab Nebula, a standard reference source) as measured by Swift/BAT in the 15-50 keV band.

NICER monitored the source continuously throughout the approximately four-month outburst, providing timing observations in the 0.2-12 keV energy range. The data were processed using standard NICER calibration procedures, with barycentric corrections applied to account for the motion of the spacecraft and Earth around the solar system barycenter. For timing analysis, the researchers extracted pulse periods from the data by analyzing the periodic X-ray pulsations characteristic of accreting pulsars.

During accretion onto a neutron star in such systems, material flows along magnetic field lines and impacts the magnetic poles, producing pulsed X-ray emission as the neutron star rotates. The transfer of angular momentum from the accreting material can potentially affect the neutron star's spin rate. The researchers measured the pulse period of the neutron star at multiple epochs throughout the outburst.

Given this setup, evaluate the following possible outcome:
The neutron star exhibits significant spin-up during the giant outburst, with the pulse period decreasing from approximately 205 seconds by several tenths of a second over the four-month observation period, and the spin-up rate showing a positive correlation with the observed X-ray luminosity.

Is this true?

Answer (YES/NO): NO